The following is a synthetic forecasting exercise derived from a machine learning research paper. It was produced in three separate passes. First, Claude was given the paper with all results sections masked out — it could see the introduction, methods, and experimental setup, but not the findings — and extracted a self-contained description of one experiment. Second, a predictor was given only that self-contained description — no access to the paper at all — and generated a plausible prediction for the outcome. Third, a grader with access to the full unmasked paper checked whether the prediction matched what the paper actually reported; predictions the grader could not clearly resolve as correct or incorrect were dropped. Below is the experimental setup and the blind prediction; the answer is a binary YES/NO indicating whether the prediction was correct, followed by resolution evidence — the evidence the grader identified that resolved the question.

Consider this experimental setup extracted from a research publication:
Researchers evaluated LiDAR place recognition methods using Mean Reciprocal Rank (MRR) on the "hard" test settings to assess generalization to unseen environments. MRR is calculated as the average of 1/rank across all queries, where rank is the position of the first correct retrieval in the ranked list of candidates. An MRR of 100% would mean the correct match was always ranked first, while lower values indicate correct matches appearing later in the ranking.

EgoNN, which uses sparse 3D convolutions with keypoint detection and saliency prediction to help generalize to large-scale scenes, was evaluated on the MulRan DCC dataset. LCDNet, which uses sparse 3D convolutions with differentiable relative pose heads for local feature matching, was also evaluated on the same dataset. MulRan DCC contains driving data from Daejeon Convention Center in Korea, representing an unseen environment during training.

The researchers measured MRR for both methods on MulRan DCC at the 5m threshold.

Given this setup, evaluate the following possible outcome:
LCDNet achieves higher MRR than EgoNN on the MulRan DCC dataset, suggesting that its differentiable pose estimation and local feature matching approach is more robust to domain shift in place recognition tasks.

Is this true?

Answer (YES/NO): NO